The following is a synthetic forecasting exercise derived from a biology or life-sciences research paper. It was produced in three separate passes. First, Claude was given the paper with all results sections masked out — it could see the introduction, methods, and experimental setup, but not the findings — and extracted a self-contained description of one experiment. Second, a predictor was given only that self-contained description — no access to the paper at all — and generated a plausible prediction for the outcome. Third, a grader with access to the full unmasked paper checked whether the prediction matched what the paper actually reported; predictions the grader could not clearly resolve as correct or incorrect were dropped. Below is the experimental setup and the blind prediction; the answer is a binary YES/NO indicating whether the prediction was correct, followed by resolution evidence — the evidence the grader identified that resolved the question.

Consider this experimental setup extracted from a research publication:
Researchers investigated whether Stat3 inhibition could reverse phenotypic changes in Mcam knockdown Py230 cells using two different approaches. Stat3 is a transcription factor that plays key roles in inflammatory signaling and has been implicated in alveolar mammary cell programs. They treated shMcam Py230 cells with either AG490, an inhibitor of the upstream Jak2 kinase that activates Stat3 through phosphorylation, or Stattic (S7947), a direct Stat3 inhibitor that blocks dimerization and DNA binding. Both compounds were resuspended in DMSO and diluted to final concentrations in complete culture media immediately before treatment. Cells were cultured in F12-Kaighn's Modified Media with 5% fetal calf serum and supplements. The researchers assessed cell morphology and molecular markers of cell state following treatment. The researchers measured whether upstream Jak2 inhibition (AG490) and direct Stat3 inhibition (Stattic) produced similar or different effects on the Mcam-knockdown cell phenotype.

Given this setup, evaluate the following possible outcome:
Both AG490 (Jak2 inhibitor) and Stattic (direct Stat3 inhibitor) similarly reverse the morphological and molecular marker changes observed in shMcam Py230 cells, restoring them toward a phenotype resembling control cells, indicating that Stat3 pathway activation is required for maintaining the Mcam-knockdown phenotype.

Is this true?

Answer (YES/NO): NO